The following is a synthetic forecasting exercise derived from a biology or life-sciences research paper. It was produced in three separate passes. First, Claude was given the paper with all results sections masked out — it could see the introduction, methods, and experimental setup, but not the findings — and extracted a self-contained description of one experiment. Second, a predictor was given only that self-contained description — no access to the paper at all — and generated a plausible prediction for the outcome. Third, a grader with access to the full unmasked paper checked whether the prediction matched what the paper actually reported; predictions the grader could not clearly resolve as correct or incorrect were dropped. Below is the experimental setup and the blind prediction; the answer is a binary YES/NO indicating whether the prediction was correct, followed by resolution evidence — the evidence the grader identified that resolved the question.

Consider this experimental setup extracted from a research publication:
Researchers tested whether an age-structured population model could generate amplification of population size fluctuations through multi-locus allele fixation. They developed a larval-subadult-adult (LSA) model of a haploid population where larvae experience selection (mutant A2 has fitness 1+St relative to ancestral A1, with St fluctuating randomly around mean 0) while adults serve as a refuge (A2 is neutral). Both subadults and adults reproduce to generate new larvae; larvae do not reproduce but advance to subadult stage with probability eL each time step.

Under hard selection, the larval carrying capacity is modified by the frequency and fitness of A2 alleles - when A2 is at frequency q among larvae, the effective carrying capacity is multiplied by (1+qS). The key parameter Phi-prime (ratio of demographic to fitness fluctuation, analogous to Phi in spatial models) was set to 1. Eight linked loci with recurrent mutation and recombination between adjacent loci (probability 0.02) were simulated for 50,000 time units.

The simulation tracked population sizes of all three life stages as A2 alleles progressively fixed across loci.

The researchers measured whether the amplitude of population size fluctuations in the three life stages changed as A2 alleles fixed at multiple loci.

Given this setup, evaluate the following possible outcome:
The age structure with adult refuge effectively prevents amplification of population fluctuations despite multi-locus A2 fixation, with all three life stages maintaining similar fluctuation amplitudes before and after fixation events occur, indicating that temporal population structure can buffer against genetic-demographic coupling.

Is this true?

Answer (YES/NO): NO